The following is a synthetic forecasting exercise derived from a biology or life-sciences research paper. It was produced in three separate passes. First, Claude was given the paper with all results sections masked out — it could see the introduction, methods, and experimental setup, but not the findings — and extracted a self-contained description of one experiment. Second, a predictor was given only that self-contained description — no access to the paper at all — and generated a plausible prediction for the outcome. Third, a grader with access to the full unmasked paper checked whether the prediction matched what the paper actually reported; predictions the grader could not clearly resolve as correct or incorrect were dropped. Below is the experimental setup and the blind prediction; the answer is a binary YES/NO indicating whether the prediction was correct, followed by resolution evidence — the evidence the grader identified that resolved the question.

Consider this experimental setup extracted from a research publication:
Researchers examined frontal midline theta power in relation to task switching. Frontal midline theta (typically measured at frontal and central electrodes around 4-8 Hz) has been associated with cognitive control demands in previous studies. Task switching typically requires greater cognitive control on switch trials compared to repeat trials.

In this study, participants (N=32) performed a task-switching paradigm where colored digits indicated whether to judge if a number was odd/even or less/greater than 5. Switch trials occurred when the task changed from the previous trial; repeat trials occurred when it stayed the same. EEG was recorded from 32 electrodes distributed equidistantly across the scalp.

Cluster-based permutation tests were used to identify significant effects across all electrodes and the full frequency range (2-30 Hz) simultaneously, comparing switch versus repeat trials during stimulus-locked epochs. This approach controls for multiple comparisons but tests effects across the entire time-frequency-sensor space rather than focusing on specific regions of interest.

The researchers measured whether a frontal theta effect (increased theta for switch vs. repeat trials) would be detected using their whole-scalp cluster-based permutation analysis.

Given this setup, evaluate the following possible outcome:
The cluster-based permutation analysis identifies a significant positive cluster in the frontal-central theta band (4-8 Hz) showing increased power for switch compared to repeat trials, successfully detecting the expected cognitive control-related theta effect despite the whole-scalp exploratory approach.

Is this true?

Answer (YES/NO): NO